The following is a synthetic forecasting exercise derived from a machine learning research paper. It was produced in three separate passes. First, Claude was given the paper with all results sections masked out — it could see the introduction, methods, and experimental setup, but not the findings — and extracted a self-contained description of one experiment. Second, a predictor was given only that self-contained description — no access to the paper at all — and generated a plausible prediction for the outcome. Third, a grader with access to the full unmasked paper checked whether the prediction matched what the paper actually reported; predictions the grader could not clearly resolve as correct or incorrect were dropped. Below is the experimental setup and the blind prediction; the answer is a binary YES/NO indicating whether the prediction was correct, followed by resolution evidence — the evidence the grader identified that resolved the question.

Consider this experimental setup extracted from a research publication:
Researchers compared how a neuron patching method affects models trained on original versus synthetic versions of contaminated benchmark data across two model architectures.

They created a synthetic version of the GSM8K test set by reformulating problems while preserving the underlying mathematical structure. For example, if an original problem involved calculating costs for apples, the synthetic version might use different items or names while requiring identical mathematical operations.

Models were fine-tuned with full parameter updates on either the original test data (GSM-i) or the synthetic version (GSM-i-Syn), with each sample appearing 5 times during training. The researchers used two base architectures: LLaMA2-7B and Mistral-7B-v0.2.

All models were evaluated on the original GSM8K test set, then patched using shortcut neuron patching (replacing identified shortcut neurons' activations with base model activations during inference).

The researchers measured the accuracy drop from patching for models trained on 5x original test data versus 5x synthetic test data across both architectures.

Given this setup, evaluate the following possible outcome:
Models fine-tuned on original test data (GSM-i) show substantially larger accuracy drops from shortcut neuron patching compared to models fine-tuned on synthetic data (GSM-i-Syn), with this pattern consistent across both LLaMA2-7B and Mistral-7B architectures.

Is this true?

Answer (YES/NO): YES